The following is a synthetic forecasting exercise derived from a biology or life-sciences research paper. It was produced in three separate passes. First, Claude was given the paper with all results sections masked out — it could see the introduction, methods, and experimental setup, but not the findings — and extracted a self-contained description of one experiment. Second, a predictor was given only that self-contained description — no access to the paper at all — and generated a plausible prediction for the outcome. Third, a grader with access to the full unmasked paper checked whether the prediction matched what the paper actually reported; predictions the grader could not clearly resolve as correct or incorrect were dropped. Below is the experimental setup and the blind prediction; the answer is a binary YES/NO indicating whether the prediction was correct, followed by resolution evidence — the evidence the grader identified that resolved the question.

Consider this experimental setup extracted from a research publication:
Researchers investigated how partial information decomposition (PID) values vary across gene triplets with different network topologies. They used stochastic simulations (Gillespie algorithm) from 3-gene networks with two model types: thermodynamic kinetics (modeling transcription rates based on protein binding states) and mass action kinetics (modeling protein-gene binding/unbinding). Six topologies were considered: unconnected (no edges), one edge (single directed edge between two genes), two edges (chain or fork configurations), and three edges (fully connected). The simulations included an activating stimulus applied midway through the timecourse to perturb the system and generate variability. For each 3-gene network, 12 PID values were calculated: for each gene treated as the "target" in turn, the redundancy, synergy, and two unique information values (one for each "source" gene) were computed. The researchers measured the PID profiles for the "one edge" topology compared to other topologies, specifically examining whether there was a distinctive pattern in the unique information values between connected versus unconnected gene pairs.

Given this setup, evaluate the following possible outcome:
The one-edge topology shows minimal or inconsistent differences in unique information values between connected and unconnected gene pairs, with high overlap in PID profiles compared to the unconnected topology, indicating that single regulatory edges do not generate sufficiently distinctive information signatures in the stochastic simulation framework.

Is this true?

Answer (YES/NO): NO